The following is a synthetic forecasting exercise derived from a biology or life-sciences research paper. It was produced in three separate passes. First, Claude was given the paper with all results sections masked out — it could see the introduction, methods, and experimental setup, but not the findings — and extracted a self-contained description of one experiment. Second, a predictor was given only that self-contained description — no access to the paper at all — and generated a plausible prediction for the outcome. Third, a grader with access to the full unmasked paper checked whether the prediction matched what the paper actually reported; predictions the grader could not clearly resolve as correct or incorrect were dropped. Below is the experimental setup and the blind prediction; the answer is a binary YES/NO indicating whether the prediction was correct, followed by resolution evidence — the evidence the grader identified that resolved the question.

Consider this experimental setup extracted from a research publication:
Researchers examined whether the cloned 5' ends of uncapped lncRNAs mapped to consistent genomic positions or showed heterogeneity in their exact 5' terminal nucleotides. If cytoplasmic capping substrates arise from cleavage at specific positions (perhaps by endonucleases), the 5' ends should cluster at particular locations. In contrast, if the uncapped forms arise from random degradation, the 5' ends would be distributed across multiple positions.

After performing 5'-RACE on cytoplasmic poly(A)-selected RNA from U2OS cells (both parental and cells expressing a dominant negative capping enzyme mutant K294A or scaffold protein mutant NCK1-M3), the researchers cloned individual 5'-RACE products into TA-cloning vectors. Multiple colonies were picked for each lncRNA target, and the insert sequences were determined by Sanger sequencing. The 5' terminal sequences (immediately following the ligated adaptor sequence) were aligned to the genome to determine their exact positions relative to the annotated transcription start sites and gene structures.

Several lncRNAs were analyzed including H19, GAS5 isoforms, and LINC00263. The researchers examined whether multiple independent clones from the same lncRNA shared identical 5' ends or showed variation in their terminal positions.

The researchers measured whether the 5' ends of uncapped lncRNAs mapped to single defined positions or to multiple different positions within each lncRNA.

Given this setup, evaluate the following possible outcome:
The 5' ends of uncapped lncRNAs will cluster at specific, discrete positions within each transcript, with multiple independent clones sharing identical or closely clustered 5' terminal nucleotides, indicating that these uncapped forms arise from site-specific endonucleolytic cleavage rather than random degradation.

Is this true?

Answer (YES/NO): NO